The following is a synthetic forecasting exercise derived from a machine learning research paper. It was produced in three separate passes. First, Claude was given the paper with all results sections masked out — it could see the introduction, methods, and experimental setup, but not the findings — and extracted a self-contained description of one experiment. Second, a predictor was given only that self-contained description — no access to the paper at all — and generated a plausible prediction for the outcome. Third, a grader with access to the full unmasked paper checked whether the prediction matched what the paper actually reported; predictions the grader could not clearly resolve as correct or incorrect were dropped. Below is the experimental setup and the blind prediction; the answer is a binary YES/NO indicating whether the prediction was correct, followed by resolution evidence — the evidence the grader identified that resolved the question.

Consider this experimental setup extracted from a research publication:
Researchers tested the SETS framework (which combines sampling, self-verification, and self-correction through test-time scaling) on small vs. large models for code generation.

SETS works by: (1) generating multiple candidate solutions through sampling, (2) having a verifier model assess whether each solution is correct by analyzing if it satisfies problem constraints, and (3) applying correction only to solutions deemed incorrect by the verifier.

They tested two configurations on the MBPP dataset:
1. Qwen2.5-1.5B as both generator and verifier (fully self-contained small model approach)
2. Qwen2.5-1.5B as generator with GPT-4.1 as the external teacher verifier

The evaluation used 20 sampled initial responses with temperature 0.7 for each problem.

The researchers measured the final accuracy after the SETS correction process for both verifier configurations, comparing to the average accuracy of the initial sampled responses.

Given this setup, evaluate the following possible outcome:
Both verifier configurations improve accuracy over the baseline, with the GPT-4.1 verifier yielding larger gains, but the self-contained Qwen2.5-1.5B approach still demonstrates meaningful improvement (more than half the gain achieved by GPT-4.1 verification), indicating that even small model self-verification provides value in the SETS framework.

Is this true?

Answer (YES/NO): NO